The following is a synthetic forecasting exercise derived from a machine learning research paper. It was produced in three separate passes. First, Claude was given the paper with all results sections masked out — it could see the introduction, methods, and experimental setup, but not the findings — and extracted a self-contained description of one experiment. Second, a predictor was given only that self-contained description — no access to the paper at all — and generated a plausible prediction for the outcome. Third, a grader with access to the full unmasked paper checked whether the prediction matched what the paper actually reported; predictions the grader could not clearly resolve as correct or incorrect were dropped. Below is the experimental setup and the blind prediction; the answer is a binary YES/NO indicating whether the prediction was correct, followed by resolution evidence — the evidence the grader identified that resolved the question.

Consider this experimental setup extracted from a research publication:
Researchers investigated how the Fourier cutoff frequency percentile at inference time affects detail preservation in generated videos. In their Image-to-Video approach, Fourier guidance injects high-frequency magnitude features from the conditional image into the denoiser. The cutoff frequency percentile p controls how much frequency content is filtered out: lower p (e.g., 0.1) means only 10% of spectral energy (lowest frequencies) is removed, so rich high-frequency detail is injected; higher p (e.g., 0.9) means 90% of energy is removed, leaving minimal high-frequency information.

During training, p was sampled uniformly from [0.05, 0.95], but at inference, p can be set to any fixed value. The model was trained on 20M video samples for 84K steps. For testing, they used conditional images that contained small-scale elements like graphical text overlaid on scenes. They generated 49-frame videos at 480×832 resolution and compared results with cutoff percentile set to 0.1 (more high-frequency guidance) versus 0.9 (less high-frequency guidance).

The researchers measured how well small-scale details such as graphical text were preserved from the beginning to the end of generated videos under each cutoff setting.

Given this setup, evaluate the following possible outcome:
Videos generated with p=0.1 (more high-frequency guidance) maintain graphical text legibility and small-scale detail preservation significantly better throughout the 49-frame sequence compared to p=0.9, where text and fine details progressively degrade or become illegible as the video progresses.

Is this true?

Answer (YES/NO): YES